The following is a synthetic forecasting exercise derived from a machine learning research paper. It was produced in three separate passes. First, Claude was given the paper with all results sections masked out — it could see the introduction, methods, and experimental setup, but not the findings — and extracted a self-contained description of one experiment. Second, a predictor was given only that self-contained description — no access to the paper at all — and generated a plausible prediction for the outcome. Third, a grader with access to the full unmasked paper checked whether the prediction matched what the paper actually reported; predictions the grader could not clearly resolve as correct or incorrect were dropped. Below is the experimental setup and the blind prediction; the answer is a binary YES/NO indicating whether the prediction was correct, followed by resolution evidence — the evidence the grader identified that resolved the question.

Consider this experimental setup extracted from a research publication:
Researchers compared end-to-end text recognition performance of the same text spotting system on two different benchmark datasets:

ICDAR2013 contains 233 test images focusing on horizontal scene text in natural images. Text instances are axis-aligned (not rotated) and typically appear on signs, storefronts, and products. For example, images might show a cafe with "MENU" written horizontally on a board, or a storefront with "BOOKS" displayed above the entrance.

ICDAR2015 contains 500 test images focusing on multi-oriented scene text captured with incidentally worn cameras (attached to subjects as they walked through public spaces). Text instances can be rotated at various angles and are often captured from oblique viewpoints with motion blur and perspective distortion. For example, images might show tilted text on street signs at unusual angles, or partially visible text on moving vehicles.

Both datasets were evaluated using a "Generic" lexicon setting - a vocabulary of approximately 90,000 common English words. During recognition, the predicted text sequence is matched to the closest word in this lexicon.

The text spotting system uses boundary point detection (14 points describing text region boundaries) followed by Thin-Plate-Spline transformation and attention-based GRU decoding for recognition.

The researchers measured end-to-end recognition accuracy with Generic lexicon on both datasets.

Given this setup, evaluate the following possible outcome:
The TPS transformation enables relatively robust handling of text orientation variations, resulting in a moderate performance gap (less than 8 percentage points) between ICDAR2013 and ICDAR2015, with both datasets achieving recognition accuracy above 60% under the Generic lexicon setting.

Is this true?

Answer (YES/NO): NO